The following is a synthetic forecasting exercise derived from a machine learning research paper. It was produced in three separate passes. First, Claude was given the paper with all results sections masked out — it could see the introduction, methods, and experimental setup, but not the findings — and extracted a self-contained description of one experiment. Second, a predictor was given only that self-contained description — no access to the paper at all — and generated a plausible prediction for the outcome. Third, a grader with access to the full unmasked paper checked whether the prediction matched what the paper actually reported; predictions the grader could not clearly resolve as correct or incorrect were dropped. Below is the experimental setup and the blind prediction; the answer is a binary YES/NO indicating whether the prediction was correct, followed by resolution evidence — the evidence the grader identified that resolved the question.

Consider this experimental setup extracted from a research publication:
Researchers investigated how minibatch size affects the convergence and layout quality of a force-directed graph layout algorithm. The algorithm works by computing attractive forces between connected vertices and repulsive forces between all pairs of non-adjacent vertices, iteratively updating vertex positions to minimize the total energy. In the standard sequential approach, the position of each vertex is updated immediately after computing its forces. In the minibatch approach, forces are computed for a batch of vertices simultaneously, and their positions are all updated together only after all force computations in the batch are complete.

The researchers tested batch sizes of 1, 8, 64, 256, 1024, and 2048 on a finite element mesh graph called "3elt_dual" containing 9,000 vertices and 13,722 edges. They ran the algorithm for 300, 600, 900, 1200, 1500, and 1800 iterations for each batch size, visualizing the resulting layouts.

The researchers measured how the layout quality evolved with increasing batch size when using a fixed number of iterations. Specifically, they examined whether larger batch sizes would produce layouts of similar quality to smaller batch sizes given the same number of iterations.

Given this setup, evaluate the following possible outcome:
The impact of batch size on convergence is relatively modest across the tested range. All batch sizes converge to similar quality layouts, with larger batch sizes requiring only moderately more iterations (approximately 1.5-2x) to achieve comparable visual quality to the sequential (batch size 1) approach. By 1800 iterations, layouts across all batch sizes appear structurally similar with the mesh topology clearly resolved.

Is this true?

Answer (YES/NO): NO